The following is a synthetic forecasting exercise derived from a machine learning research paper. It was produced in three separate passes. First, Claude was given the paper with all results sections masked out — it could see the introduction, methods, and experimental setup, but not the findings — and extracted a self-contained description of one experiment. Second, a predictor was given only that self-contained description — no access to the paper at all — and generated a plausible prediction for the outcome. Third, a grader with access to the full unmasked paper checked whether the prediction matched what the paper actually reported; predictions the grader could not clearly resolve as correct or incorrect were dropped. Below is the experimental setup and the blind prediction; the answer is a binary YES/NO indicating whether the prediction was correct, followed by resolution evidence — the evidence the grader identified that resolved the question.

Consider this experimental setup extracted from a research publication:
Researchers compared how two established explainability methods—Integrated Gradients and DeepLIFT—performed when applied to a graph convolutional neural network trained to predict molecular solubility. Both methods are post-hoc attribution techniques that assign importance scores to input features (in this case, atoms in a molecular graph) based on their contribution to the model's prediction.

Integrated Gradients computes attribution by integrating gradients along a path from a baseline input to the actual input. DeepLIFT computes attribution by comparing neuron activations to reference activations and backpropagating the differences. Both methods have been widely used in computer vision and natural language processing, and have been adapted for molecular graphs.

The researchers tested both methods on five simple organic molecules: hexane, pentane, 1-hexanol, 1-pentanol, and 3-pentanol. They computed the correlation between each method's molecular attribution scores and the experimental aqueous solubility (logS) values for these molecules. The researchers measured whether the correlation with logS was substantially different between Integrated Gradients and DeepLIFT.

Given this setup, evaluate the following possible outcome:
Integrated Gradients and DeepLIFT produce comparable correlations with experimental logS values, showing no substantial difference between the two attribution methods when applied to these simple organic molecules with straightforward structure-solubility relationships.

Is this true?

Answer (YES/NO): YES